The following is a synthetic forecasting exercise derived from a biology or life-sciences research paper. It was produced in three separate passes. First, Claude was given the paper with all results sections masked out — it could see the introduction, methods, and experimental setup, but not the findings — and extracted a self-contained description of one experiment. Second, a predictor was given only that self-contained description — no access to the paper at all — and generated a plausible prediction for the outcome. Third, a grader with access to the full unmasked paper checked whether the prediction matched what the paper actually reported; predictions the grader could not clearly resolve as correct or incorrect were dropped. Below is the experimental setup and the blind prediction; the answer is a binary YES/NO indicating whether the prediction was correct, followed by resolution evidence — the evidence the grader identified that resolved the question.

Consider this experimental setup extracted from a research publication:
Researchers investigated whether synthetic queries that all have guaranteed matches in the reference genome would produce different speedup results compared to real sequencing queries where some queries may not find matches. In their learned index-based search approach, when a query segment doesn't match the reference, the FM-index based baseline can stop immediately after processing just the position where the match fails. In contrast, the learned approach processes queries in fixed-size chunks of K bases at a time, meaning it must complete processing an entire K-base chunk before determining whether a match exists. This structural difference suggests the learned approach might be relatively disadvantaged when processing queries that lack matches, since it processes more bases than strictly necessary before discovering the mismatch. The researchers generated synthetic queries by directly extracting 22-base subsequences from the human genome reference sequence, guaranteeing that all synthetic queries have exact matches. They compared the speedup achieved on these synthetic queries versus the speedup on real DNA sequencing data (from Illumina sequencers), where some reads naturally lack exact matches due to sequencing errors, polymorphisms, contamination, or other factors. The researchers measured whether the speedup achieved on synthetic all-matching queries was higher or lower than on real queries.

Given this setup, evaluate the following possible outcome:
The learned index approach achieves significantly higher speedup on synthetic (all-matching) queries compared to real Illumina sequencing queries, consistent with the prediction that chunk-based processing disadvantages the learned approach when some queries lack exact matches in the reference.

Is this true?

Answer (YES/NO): YES